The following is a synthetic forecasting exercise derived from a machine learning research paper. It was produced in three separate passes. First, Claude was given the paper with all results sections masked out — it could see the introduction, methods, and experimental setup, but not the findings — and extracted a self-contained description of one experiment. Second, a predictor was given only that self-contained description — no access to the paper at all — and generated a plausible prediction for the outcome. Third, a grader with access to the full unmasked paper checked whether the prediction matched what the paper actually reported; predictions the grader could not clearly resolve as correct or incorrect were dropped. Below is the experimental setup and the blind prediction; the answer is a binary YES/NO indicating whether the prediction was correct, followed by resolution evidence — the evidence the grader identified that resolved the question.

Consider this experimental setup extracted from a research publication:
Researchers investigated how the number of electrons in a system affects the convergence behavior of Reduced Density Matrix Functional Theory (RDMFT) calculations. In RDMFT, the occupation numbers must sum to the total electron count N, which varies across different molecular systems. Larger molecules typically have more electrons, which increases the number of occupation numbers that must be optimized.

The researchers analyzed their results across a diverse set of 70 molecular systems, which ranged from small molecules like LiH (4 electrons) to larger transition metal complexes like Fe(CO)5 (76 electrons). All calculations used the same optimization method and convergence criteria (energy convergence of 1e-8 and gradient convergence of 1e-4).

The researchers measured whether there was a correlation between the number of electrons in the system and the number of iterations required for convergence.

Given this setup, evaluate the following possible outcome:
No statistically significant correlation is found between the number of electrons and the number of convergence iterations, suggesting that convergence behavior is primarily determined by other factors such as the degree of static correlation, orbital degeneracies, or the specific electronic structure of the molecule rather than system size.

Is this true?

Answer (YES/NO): NO